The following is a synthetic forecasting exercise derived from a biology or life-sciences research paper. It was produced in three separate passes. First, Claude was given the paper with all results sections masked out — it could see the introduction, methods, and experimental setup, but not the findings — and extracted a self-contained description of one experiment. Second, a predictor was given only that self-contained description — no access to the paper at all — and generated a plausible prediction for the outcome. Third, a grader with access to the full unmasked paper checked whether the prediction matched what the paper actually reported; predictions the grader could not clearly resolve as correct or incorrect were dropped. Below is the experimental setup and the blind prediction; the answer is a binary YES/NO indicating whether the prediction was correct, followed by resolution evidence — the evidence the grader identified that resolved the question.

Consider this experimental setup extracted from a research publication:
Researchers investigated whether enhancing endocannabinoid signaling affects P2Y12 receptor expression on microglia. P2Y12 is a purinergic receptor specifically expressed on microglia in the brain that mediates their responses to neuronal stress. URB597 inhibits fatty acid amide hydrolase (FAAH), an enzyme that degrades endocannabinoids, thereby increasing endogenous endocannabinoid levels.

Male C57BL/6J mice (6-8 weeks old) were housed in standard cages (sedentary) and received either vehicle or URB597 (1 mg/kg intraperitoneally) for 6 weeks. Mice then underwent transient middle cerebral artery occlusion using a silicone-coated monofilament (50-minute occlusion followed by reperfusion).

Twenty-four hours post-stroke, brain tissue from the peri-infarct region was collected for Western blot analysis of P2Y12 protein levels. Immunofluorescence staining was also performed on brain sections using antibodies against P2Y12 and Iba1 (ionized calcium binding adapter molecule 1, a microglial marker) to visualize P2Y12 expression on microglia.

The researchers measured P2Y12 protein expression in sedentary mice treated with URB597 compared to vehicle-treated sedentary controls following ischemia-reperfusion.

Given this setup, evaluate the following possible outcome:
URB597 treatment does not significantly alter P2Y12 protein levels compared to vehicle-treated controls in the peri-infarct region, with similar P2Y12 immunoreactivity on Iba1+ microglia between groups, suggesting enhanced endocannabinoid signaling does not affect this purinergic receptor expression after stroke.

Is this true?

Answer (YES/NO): NO